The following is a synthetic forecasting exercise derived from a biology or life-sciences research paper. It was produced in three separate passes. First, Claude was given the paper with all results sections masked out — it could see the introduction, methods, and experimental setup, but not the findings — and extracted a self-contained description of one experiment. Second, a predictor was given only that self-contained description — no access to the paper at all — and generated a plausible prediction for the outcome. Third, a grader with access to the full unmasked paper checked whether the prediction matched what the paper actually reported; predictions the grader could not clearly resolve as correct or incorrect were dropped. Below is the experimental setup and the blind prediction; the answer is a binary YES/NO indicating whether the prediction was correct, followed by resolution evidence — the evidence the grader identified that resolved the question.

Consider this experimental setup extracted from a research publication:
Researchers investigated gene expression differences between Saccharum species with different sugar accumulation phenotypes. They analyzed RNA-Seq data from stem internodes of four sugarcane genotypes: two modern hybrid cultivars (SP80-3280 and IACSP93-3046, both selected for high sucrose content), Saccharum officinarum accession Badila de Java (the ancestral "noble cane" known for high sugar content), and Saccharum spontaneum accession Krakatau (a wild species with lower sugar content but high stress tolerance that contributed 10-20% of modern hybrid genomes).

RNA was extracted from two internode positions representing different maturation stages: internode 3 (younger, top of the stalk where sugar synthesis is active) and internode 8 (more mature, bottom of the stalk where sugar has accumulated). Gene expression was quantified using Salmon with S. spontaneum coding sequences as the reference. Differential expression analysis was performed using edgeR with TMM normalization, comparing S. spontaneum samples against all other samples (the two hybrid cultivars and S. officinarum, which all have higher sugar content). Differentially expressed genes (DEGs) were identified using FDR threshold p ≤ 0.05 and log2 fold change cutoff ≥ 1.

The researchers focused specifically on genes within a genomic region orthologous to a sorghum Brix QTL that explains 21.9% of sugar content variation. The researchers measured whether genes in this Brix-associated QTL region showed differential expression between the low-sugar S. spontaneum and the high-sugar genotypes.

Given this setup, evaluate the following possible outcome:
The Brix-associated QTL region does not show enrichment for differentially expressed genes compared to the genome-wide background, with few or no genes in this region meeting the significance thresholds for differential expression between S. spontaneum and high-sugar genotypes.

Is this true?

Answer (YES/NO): NO